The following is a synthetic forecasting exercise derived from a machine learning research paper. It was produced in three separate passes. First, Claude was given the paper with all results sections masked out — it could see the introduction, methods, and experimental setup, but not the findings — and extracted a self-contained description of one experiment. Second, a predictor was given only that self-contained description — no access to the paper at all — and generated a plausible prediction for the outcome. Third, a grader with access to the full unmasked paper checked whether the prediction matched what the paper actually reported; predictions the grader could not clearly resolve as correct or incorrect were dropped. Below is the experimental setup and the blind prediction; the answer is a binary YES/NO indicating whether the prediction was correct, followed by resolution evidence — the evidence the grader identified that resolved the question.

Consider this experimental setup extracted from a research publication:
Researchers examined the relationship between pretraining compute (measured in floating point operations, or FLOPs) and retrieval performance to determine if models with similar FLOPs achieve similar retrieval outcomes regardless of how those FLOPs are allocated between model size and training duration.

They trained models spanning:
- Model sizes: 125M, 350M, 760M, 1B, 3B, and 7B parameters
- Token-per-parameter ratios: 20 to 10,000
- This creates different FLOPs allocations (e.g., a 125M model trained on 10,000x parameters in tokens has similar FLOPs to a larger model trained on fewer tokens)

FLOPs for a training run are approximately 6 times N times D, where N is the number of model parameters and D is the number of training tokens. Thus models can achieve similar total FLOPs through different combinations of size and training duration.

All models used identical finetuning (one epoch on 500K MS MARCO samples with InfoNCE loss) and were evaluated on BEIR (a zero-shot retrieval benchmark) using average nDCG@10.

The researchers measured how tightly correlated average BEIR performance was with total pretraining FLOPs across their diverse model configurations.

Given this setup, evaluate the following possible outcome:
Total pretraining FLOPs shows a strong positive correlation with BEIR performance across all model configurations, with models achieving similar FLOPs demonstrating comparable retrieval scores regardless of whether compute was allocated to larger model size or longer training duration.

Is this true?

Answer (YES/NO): YES